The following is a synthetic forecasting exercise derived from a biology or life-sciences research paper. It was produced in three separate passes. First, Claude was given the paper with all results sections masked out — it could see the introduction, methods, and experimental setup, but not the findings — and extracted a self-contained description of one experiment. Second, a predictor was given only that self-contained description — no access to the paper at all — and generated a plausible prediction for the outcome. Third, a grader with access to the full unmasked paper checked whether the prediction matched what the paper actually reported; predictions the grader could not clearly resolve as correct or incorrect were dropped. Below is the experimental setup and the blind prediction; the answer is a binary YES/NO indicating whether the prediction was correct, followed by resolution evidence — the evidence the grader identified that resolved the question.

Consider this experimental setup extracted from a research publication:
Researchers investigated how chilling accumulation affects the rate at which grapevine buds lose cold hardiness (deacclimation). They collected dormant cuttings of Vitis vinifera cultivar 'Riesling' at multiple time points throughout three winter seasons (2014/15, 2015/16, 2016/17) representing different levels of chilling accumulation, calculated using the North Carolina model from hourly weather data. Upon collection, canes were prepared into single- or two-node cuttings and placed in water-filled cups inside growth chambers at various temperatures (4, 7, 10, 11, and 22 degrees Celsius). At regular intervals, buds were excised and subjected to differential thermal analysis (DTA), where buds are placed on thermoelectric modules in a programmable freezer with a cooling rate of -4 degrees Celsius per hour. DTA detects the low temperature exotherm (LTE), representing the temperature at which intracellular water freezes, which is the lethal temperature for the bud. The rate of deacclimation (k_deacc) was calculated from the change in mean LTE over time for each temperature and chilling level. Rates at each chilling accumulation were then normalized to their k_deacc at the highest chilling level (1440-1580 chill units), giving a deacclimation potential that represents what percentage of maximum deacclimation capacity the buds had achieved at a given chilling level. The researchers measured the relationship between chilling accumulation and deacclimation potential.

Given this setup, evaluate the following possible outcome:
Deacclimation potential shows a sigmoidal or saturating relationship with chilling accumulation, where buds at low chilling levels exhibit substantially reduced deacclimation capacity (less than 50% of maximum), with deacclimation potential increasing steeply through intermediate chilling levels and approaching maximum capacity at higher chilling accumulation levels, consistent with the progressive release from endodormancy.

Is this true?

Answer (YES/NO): YES